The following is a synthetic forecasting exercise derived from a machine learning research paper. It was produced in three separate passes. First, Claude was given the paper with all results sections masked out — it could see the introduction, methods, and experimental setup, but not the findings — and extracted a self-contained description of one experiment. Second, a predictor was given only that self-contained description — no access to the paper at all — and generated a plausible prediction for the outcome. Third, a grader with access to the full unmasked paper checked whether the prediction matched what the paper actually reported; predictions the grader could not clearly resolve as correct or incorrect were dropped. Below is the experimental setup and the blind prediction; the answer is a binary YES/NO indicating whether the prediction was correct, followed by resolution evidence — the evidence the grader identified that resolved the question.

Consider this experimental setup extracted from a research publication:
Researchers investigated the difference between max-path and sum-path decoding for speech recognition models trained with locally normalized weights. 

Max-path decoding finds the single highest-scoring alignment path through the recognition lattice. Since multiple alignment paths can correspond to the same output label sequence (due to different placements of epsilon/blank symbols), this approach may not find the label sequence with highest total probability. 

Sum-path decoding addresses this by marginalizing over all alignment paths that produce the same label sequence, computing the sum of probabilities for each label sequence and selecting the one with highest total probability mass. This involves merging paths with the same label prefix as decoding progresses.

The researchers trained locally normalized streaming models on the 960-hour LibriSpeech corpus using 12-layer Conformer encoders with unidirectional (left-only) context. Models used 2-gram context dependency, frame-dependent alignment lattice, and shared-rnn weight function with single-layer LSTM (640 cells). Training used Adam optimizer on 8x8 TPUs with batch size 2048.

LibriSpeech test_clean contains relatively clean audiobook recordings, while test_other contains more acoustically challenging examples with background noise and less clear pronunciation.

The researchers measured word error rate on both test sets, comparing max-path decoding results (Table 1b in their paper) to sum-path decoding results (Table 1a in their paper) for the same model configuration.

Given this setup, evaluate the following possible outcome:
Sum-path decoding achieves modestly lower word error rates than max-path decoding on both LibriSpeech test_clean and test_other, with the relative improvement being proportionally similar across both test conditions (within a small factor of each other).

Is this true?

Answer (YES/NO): NO